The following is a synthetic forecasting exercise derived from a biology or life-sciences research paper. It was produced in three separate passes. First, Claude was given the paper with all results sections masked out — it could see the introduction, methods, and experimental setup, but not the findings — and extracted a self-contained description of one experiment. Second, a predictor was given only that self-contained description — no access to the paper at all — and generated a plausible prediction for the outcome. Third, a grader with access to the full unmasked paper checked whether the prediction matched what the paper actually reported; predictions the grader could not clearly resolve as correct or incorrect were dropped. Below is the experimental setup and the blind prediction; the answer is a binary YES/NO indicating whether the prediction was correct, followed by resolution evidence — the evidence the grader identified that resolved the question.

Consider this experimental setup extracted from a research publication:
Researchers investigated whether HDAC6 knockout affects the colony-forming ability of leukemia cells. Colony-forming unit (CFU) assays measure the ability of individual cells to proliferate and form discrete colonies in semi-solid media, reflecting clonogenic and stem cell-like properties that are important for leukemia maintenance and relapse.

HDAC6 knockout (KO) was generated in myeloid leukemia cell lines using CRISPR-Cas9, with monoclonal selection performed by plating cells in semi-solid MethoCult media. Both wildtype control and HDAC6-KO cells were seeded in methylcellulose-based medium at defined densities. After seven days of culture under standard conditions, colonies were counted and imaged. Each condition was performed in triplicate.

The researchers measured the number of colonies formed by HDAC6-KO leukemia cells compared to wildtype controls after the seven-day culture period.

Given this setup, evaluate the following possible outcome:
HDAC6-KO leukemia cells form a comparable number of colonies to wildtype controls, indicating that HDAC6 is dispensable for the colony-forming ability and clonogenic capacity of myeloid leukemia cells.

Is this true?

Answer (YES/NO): YES